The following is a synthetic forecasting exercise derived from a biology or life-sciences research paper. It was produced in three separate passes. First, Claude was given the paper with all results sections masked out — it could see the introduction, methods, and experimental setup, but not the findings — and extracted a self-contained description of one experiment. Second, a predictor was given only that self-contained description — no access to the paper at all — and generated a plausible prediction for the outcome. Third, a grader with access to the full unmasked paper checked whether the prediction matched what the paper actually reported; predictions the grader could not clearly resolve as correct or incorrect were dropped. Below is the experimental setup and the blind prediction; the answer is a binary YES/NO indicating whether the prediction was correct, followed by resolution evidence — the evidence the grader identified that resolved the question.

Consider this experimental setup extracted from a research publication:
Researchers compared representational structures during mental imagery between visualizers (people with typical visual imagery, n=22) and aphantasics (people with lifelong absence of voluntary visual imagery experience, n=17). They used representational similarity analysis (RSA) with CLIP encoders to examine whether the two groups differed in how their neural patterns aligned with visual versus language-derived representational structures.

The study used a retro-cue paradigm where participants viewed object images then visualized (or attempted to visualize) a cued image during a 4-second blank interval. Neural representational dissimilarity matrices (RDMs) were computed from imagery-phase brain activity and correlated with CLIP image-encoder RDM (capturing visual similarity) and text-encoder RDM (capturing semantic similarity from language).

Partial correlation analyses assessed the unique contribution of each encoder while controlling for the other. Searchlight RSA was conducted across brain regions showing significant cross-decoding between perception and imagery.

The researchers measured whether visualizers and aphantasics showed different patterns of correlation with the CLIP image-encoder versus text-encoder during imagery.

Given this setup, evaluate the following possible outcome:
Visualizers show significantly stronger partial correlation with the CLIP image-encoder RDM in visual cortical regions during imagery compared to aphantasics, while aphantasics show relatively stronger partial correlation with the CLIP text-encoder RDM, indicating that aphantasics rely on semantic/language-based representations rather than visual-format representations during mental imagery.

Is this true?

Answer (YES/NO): NO